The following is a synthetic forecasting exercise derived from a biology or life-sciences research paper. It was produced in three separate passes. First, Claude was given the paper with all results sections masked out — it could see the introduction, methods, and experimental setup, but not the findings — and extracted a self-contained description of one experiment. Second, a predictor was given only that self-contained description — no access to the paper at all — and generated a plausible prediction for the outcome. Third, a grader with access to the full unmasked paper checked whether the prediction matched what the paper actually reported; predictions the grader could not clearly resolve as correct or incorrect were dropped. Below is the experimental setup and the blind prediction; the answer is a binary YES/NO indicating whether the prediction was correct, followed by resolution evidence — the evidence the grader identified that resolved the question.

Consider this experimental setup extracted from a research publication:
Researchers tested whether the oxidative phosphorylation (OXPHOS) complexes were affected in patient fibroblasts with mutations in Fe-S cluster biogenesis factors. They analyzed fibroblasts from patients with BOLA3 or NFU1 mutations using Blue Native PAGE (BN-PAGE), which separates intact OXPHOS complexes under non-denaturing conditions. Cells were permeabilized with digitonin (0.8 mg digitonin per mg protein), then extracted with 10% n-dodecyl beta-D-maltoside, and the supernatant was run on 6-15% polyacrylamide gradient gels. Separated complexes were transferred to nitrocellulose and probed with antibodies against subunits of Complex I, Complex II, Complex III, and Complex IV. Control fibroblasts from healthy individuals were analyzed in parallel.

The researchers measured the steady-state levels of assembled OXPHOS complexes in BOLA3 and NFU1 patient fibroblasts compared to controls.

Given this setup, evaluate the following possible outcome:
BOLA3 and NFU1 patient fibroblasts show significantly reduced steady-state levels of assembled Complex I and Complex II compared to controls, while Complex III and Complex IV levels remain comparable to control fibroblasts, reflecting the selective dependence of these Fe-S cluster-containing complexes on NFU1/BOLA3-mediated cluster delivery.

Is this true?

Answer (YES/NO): NO